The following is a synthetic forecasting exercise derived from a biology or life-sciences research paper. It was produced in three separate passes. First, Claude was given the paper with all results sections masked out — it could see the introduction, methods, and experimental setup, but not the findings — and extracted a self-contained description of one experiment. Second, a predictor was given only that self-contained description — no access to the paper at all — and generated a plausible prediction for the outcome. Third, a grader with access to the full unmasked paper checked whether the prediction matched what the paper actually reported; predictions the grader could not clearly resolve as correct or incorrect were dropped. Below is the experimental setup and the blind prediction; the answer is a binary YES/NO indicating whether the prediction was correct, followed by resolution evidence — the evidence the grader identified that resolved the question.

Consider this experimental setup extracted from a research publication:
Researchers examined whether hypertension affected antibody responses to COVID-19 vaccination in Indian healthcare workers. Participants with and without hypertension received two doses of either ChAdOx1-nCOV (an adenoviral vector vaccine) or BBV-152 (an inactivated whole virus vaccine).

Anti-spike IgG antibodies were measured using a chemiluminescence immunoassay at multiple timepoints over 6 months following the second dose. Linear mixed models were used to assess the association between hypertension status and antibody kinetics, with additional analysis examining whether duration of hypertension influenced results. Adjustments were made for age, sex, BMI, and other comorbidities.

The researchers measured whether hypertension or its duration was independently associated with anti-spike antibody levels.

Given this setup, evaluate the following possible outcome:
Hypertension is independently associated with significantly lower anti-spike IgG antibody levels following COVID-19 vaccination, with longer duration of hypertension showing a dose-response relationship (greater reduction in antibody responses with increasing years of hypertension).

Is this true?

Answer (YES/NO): NO